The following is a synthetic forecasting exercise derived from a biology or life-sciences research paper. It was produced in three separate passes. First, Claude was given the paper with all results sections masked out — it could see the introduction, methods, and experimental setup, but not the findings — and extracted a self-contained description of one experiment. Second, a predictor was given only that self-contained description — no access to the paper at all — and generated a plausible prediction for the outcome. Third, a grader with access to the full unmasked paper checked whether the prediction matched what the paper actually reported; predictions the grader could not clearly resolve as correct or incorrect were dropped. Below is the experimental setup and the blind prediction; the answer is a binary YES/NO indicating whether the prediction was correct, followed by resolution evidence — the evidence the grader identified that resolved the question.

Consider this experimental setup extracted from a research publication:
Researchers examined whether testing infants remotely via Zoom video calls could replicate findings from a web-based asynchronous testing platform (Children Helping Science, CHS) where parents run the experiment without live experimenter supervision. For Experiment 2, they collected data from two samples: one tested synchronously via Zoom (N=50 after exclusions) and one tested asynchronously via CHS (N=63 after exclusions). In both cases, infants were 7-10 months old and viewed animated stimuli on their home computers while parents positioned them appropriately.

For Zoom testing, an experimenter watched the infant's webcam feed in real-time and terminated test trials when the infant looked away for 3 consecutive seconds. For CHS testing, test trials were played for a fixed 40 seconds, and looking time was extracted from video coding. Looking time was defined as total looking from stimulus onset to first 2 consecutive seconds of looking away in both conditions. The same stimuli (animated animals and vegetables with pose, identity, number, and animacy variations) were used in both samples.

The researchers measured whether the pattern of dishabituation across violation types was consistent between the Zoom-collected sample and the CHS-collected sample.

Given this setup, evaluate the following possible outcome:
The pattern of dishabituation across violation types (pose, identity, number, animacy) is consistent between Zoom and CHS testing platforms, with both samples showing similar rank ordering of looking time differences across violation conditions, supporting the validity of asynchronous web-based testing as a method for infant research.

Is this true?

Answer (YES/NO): NO